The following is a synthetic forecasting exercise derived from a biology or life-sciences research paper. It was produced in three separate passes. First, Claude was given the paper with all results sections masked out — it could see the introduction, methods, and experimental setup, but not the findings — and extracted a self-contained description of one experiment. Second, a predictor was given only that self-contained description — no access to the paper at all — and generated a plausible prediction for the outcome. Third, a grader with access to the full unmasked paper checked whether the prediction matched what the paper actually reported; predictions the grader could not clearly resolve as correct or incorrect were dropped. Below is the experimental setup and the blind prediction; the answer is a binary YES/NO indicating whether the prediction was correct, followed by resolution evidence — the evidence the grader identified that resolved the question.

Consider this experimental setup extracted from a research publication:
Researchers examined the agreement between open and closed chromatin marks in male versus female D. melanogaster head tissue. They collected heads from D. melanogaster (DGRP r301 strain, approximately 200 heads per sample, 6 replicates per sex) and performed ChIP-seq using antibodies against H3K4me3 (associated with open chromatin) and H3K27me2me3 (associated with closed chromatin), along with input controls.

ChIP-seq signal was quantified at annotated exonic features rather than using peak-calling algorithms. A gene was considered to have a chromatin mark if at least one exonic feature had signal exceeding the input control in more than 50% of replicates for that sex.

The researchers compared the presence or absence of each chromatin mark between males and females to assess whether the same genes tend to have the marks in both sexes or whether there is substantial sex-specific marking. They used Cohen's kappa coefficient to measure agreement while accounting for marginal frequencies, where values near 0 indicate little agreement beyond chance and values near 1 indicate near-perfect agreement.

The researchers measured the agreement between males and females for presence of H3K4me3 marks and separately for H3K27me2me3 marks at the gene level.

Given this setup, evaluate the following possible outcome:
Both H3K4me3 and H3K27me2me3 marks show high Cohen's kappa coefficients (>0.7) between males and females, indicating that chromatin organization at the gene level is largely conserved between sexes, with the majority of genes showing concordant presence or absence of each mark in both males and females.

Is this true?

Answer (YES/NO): NO